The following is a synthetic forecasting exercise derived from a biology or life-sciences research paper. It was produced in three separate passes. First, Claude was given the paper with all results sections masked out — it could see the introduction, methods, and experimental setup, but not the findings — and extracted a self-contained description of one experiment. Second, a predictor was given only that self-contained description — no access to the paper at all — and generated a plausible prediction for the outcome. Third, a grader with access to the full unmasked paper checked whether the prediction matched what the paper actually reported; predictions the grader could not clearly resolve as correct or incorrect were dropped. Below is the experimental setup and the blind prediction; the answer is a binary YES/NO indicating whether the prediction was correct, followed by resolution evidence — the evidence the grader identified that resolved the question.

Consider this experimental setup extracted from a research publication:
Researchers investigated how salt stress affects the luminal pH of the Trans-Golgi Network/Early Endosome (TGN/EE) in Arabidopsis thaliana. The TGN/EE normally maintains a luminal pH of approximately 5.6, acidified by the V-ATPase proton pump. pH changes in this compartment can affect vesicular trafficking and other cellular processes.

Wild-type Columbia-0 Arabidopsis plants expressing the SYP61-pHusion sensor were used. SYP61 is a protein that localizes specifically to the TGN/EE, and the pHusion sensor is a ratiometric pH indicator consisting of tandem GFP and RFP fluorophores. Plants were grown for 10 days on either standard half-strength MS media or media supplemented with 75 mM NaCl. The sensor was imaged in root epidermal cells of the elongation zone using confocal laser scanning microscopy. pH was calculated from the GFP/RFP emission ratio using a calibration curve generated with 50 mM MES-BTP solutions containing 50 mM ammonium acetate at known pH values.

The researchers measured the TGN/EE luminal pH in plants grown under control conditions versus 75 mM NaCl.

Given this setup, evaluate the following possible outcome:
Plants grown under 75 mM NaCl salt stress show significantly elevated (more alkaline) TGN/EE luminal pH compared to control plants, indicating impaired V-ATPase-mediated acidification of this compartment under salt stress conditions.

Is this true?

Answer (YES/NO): NO